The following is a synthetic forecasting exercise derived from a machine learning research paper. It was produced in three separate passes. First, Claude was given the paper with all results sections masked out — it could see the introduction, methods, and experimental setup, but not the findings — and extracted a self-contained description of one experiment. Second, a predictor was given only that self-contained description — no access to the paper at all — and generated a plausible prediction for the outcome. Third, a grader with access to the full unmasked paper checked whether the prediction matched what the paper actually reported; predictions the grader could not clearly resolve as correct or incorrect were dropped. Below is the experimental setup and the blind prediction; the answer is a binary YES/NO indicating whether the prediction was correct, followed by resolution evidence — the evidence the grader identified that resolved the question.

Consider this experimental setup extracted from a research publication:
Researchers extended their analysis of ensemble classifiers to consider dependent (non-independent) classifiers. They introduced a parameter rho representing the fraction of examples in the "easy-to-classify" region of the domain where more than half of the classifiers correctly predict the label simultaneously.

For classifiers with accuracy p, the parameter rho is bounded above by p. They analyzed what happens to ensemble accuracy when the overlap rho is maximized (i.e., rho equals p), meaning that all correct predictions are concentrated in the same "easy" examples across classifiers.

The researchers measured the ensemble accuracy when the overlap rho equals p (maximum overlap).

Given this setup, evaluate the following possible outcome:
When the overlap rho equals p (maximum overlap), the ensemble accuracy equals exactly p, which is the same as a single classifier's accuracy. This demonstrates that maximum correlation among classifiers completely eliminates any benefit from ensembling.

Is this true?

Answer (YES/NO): YES